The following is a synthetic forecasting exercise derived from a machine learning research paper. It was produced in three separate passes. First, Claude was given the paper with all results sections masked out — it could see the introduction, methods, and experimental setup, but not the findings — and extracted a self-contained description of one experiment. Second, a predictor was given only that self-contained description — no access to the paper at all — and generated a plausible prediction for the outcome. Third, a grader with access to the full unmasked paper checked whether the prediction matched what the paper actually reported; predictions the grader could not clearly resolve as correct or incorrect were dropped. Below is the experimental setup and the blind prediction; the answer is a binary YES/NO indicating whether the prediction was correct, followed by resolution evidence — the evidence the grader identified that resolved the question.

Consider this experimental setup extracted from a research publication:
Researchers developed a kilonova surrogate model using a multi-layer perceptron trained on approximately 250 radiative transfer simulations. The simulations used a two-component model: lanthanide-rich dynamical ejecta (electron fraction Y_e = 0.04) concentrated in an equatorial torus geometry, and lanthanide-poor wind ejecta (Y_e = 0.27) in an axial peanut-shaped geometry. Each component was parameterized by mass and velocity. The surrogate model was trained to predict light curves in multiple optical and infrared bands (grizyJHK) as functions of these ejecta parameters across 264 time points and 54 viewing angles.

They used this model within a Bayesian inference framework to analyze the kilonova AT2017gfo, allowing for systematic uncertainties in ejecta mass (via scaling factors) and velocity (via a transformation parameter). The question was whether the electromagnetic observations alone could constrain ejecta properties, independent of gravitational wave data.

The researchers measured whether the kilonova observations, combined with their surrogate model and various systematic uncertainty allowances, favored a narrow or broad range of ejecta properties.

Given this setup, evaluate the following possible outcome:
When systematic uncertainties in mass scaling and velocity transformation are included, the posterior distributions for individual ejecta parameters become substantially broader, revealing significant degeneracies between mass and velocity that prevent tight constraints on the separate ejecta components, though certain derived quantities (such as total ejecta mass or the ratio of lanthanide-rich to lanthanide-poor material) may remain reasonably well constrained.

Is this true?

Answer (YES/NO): NO